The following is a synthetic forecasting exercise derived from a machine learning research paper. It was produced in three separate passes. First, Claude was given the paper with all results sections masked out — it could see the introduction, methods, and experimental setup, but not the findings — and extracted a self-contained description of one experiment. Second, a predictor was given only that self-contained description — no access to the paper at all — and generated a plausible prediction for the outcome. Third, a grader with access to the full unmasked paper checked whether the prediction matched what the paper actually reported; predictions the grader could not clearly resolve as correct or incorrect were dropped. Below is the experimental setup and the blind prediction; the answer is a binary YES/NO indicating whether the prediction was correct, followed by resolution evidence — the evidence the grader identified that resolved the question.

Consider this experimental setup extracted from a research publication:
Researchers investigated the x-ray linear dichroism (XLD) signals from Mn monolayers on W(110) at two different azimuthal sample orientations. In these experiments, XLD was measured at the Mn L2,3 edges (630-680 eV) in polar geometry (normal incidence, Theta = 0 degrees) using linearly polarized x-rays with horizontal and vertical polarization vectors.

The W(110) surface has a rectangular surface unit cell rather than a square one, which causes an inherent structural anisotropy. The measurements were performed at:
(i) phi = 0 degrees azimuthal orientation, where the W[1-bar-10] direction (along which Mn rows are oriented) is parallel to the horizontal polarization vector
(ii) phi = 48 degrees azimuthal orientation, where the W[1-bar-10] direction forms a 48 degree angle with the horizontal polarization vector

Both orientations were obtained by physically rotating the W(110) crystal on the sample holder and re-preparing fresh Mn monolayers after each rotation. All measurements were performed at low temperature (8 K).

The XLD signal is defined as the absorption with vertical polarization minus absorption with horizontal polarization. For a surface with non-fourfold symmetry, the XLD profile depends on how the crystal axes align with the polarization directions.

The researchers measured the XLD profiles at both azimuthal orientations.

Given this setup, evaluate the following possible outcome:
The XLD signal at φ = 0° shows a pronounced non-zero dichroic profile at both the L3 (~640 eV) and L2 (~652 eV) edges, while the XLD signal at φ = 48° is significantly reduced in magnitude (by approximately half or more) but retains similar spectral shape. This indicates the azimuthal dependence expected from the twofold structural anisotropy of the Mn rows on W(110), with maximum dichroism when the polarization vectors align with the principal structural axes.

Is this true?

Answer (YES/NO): NO